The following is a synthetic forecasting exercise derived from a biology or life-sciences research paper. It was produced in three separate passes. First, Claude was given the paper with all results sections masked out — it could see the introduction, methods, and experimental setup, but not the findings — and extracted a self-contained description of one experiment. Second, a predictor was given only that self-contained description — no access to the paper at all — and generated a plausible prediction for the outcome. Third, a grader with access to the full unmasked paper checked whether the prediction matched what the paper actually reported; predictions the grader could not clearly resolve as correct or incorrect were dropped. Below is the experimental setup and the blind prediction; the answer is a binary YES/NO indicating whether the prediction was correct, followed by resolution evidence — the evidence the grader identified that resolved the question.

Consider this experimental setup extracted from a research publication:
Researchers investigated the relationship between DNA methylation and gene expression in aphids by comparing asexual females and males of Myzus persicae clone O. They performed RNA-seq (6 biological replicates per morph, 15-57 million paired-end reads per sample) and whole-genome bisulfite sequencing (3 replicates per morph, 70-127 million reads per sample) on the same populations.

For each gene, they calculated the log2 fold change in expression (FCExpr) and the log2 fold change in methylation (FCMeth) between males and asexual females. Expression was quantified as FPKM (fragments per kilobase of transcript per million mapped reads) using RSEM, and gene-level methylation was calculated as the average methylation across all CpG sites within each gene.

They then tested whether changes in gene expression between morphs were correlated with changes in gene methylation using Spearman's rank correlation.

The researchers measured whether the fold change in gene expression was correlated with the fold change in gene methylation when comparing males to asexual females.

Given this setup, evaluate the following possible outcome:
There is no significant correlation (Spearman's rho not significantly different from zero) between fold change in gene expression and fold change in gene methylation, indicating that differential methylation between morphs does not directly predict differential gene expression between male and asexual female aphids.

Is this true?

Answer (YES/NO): NO